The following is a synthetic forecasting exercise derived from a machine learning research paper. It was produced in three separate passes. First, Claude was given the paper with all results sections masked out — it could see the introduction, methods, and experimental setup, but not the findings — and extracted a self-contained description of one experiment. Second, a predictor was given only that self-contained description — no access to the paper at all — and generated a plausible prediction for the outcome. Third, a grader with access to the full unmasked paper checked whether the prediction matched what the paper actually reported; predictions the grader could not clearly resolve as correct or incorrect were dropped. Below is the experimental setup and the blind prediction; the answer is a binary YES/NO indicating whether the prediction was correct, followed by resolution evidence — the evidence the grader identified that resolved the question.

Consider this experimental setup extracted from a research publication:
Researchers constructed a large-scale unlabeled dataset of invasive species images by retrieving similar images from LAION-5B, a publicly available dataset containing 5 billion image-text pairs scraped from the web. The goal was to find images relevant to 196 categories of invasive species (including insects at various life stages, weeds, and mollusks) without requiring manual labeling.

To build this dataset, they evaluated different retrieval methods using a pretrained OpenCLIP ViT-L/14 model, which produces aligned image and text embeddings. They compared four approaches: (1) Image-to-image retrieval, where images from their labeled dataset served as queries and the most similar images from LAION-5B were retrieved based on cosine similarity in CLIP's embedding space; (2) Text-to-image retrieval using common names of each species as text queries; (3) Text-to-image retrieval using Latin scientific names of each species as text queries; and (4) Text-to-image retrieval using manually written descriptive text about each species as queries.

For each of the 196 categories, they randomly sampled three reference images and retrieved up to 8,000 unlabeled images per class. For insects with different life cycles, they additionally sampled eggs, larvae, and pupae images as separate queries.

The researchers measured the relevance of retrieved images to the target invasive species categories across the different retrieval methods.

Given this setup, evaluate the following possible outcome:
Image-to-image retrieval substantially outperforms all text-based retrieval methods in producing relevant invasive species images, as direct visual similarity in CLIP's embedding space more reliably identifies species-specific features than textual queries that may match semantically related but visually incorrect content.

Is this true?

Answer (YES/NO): NO